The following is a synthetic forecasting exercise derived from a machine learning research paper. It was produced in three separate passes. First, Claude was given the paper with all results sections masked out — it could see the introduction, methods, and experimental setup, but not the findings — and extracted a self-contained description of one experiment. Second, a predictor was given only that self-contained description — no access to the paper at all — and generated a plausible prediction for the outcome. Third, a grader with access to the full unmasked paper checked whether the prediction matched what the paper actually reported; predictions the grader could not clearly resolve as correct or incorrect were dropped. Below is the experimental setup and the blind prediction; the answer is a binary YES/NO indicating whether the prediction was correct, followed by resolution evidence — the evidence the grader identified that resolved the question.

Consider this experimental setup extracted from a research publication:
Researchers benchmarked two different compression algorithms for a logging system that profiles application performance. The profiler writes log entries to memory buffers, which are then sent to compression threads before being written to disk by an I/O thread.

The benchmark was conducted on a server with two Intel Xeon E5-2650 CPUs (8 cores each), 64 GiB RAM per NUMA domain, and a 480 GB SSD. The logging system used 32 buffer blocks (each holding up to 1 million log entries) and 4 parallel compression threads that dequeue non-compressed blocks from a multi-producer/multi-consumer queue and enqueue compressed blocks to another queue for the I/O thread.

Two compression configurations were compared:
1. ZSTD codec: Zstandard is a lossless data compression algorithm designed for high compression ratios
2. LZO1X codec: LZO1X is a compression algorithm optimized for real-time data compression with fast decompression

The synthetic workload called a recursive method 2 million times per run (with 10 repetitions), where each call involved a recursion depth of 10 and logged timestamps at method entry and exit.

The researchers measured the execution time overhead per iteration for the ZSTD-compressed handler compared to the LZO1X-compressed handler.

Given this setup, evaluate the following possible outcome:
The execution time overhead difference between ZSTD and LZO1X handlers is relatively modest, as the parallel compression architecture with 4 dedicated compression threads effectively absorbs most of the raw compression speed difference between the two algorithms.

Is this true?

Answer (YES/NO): NO